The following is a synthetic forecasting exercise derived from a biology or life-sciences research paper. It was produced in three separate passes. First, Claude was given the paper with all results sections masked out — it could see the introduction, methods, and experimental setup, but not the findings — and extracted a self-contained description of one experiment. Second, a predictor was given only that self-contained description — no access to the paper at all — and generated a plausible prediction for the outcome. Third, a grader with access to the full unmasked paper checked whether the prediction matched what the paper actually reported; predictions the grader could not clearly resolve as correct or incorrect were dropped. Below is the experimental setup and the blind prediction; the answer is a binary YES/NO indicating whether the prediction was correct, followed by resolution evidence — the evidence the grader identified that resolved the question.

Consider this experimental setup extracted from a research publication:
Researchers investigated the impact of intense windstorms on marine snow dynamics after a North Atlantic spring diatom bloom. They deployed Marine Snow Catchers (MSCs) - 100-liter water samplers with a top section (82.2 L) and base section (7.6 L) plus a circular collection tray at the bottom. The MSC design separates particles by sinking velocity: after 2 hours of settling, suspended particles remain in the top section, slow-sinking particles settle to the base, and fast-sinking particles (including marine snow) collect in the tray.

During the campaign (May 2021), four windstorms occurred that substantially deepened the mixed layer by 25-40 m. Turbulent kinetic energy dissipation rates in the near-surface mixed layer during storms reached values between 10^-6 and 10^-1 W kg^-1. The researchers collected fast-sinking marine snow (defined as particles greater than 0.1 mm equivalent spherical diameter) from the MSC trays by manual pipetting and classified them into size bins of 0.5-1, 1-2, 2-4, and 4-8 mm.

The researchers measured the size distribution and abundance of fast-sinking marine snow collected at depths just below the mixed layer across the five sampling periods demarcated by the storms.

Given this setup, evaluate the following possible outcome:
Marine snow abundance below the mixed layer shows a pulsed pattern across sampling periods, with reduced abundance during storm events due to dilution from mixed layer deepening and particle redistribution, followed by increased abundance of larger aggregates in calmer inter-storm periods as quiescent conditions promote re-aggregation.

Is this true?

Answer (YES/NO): NO